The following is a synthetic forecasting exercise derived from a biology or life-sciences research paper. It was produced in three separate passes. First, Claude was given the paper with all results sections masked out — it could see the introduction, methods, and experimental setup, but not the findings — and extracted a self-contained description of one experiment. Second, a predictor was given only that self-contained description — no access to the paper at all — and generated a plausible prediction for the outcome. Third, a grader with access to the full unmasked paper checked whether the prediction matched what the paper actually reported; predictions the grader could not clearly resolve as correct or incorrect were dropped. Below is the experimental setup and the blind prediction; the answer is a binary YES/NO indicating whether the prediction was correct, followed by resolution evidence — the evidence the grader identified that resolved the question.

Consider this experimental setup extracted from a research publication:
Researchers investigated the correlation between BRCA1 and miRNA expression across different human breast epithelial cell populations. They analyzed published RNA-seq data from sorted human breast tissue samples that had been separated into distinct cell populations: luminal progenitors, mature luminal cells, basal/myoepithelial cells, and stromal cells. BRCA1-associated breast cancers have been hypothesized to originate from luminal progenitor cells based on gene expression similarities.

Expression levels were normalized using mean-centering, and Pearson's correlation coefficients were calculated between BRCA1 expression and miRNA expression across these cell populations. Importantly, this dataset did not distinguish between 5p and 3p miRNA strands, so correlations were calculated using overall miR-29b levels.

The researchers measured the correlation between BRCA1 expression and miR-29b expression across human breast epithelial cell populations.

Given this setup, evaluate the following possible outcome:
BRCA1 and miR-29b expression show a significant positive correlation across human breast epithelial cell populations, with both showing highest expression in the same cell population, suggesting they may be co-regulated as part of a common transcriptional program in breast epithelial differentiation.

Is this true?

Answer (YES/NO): YES